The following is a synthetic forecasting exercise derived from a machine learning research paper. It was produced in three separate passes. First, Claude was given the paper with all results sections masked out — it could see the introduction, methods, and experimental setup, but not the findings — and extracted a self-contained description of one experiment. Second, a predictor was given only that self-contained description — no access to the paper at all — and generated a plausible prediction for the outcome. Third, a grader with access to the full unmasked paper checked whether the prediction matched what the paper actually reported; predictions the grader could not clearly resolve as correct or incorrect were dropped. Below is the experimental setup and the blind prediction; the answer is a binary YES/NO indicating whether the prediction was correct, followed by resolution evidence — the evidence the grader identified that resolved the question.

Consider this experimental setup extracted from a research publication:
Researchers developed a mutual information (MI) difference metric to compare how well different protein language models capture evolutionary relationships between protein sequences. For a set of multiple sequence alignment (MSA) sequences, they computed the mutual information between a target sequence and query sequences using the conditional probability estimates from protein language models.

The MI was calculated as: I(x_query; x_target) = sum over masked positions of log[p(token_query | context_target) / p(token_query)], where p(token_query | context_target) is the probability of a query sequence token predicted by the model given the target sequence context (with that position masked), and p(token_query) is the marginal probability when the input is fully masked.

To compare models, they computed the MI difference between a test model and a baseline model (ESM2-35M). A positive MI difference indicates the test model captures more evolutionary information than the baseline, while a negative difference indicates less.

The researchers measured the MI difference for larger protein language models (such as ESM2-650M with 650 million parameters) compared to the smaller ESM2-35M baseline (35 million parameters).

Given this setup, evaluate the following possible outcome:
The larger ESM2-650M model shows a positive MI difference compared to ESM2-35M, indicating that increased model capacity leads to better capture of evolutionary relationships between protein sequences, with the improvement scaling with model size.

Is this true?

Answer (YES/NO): YES